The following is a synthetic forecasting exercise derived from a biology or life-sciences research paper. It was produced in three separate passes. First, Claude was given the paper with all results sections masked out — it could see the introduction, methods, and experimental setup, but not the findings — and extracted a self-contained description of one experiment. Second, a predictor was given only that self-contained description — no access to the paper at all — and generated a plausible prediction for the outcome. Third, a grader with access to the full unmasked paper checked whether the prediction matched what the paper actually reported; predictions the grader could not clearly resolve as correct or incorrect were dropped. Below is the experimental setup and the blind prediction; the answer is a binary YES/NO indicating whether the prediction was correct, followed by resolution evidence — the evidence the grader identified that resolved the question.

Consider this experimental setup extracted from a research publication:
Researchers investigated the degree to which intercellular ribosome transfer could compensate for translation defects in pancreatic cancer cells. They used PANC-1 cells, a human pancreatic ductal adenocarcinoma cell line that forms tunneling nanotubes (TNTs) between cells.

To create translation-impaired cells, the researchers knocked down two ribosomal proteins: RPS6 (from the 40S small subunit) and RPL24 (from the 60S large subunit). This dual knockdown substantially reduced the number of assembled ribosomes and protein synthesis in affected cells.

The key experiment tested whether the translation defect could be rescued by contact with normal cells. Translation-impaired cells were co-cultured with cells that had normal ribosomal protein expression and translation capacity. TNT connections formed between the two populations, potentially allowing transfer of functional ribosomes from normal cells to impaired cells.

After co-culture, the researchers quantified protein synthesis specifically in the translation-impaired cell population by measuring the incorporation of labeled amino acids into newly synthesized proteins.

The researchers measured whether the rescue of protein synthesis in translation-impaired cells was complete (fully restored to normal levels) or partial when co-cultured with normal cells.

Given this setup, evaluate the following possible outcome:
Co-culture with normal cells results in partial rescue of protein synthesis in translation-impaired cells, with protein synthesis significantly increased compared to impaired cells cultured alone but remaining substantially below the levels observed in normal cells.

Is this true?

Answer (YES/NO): YES